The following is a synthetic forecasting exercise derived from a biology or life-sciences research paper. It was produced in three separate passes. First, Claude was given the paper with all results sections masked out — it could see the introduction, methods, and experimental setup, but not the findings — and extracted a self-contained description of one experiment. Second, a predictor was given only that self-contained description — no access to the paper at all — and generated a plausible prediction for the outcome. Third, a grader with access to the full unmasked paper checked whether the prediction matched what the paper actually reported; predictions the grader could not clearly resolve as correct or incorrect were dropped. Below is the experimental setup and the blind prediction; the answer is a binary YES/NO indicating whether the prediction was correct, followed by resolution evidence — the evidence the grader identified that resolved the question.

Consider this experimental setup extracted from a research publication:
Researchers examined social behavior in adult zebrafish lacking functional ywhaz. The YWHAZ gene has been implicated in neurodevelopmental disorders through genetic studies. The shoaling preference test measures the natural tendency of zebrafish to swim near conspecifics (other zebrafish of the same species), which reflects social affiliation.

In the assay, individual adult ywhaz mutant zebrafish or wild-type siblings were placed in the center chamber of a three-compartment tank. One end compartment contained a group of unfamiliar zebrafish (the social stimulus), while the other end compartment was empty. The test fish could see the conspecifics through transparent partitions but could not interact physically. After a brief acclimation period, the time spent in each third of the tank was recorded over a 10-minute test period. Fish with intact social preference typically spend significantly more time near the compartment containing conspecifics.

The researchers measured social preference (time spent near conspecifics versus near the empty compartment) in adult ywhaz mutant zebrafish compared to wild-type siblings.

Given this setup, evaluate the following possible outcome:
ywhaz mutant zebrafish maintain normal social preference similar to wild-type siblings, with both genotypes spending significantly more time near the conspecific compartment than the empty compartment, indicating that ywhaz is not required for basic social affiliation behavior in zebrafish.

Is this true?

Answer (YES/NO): YES